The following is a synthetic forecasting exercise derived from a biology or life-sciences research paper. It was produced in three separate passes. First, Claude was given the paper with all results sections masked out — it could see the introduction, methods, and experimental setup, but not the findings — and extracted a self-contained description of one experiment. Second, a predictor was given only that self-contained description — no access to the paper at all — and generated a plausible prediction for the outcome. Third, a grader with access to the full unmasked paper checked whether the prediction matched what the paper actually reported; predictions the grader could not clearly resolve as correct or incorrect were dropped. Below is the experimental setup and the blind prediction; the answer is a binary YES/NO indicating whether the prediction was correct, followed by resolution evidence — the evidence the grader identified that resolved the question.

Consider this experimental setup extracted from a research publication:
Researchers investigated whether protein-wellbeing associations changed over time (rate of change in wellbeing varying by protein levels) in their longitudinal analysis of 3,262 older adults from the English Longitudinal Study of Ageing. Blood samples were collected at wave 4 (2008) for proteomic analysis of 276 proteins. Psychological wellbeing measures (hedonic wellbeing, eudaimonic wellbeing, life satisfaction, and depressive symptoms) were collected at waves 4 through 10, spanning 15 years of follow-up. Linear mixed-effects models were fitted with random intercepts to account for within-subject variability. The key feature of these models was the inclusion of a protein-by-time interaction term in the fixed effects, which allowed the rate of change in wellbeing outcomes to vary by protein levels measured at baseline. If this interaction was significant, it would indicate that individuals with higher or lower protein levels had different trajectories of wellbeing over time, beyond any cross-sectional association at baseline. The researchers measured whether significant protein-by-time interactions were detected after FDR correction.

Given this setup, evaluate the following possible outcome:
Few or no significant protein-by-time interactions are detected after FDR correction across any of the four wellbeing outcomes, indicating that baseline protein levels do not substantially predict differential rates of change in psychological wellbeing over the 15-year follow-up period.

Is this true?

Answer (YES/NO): NO